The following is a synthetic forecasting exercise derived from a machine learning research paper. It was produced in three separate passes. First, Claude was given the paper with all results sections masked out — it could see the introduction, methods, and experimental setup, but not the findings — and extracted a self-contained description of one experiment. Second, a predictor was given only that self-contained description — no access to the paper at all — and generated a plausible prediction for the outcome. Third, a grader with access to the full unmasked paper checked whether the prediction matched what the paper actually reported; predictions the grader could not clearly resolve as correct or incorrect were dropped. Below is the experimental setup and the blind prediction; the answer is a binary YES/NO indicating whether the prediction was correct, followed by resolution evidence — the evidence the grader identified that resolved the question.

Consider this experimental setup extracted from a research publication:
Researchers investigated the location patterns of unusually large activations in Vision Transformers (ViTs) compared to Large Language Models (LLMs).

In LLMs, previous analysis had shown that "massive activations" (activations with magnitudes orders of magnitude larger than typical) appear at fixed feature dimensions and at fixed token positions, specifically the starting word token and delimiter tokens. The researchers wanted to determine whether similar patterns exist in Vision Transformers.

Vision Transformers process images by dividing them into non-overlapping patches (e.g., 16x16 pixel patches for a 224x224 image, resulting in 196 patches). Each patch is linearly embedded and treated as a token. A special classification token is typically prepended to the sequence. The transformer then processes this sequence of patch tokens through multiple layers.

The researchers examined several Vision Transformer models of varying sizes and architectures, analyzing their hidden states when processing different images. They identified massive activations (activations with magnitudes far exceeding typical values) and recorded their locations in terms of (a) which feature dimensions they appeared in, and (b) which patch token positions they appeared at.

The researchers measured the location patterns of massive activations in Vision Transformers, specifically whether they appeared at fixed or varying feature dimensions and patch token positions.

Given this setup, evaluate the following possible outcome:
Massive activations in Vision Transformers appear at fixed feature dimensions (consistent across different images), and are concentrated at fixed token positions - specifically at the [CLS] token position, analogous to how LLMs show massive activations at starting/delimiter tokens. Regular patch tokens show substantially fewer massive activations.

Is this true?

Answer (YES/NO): NO